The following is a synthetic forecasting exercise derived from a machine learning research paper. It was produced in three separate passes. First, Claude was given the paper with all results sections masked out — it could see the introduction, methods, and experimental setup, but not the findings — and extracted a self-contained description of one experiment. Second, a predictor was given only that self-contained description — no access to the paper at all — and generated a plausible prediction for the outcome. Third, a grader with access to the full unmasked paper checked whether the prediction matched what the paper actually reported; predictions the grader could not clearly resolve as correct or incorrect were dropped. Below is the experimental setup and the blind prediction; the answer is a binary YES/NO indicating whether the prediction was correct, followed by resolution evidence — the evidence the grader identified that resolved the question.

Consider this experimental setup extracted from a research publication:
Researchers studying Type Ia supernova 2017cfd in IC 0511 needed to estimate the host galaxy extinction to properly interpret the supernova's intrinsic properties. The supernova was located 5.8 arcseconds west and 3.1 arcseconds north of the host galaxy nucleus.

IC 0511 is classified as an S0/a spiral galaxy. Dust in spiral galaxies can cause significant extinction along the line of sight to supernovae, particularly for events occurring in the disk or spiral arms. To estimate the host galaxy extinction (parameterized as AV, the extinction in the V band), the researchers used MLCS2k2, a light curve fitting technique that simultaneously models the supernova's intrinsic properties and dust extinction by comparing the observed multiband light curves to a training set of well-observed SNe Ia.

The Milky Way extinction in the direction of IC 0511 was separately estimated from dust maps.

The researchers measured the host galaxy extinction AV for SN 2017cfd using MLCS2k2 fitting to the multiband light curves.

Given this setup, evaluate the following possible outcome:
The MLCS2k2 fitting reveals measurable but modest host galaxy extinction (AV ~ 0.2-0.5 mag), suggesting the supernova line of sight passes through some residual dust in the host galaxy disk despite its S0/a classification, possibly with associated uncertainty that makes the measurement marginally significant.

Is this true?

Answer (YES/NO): YES